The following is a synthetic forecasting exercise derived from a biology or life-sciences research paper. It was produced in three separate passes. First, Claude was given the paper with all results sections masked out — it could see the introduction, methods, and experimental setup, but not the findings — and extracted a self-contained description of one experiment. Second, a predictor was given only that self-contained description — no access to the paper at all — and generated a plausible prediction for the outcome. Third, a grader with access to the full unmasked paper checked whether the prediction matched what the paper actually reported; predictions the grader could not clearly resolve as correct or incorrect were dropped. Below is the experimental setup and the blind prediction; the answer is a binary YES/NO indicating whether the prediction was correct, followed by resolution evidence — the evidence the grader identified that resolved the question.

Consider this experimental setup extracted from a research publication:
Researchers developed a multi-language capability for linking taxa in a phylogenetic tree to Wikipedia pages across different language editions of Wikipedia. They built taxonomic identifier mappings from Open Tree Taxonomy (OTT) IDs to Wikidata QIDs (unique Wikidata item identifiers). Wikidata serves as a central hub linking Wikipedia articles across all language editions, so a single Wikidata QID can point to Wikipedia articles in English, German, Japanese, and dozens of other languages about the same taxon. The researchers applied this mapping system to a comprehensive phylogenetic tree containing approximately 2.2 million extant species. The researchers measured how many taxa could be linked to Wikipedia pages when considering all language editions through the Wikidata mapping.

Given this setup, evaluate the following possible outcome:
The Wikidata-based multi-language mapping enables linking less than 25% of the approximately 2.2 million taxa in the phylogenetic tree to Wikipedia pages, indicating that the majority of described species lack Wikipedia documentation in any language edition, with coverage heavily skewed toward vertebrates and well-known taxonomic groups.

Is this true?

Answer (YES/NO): NO